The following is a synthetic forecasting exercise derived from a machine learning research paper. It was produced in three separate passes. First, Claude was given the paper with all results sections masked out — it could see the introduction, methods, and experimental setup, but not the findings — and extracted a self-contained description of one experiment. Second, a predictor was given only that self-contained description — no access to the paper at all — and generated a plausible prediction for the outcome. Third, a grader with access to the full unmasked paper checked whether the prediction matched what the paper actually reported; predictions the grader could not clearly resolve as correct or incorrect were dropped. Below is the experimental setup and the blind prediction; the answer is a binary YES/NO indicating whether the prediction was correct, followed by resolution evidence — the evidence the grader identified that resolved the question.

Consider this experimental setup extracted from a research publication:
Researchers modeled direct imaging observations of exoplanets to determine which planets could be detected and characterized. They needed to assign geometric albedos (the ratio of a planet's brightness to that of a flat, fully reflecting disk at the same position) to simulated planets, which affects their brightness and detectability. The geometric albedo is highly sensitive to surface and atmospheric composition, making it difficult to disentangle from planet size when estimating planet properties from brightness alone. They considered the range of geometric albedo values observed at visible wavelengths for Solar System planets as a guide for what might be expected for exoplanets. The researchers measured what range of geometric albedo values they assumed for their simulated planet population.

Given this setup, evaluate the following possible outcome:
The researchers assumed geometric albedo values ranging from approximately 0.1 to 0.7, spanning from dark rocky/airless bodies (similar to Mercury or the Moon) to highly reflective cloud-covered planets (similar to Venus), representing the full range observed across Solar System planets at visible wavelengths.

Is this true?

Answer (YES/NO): YES